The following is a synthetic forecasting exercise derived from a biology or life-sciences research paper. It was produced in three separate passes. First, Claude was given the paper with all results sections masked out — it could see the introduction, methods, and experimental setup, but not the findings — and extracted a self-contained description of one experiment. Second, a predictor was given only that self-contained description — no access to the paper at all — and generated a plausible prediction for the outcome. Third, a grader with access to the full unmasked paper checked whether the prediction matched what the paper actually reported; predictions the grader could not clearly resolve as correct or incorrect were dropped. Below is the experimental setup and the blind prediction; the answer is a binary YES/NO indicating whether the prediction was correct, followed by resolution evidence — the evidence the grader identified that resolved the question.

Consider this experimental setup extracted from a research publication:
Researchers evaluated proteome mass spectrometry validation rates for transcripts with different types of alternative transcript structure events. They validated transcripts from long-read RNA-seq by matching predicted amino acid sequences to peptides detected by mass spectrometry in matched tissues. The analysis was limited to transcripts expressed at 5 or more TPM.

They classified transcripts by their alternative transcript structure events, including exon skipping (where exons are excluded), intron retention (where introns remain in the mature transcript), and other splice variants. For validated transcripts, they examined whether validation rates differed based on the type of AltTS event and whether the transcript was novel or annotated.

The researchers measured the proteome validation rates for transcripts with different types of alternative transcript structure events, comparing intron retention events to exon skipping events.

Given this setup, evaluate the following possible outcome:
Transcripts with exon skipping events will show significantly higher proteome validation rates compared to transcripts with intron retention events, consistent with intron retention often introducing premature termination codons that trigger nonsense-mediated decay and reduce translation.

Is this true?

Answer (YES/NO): YES